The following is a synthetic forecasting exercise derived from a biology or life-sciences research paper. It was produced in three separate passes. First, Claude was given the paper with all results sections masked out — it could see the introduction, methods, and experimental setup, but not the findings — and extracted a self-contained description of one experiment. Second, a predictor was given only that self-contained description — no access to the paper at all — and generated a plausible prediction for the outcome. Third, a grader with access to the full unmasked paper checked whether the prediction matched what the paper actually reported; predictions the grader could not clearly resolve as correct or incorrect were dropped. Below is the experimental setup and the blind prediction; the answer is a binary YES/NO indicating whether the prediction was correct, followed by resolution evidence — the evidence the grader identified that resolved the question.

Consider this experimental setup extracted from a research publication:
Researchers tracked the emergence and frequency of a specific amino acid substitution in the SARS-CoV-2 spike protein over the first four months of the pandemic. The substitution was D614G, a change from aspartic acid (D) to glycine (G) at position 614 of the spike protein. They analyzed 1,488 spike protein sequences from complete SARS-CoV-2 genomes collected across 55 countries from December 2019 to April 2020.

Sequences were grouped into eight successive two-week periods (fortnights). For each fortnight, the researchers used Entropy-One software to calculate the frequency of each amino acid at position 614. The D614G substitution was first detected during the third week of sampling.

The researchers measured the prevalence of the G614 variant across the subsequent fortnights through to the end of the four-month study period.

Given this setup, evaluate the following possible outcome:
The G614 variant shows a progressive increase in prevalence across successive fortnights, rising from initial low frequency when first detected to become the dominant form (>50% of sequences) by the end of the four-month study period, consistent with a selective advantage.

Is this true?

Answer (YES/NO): YES